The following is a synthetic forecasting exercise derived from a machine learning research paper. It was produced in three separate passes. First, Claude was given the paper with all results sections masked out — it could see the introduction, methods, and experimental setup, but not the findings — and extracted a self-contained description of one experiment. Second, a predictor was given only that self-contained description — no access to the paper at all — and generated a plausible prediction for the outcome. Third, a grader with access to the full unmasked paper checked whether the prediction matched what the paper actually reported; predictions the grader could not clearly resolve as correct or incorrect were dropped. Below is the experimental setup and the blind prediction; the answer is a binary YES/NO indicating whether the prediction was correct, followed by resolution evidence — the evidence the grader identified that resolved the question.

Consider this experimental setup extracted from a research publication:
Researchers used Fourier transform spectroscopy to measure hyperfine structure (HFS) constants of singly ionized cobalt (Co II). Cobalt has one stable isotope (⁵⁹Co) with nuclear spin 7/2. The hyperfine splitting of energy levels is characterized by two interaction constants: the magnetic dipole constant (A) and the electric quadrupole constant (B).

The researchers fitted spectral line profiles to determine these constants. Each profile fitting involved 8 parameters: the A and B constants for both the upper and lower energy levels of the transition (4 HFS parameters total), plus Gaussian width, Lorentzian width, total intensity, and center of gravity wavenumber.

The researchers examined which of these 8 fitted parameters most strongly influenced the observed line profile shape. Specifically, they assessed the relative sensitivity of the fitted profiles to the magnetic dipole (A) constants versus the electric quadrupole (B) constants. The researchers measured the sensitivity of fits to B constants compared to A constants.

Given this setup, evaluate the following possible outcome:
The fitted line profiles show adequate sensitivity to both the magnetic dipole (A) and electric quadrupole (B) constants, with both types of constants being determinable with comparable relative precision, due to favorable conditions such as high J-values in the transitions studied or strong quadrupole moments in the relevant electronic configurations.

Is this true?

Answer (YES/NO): NO